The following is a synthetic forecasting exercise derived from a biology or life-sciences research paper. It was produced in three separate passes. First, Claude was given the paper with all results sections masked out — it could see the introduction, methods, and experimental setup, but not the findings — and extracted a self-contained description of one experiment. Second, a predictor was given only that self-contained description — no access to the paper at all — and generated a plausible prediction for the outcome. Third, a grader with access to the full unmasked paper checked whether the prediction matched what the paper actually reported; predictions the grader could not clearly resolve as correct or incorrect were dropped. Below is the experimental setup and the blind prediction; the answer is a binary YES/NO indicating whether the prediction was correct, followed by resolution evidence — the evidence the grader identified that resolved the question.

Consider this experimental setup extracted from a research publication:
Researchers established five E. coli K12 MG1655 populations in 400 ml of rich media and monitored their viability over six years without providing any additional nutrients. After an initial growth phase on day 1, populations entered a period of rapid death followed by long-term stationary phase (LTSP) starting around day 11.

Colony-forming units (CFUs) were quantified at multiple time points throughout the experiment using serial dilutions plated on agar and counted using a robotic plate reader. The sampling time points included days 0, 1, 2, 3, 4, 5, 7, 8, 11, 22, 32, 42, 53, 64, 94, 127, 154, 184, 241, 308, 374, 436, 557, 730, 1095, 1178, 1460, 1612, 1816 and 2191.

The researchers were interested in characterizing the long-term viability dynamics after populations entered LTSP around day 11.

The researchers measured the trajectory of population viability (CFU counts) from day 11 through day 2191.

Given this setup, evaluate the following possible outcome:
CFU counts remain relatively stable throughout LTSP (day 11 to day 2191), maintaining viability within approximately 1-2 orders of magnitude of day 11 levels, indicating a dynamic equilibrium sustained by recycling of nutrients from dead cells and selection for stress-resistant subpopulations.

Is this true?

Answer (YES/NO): NO